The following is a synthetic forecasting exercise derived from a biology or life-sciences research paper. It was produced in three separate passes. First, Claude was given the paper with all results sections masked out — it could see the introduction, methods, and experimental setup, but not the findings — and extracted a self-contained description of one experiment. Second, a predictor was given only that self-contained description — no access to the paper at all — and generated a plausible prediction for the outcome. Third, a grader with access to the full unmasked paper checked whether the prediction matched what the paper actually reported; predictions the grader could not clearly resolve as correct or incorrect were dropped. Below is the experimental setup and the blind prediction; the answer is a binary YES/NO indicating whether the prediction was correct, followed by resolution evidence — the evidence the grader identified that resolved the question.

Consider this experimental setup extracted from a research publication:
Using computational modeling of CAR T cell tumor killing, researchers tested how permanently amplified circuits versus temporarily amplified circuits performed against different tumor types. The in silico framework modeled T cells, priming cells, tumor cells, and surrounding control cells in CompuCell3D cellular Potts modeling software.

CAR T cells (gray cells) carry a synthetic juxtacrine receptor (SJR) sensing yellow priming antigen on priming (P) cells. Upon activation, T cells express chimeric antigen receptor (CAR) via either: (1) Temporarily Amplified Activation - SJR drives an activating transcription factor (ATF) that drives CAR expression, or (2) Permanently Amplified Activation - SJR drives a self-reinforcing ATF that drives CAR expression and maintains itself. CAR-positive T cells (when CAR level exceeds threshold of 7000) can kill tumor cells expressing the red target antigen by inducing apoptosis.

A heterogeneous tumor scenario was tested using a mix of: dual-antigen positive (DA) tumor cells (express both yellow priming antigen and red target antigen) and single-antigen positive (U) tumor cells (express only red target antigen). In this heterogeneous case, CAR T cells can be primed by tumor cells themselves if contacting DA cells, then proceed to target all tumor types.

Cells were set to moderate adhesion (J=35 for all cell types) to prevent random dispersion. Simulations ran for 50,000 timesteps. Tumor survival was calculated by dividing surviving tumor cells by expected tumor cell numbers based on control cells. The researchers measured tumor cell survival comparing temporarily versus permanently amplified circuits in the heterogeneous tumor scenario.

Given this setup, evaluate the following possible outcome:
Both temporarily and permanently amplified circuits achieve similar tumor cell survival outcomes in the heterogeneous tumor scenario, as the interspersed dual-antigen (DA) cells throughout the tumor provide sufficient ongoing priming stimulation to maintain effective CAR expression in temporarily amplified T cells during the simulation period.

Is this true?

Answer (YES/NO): NO